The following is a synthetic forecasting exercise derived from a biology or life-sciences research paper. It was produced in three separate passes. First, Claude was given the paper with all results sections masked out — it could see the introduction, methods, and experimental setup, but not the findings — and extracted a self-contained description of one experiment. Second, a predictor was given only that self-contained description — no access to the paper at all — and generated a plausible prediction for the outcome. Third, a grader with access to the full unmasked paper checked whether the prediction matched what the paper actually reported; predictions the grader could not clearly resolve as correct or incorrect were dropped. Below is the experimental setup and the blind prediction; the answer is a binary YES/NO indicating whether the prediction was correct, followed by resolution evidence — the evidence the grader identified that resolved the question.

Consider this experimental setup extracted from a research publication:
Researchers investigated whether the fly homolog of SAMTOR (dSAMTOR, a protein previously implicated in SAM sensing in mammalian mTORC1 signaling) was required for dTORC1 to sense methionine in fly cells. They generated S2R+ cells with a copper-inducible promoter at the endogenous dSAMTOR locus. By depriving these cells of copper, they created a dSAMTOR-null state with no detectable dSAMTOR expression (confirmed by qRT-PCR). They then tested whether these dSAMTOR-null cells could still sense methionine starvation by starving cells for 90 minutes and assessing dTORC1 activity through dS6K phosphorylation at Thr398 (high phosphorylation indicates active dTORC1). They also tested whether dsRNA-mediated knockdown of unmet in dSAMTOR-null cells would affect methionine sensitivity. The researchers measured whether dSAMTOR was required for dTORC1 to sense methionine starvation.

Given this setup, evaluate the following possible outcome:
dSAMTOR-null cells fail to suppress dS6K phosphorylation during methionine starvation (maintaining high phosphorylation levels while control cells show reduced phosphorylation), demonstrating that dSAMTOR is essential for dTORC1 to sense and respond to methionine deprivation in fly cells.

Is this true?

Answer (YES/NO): NO